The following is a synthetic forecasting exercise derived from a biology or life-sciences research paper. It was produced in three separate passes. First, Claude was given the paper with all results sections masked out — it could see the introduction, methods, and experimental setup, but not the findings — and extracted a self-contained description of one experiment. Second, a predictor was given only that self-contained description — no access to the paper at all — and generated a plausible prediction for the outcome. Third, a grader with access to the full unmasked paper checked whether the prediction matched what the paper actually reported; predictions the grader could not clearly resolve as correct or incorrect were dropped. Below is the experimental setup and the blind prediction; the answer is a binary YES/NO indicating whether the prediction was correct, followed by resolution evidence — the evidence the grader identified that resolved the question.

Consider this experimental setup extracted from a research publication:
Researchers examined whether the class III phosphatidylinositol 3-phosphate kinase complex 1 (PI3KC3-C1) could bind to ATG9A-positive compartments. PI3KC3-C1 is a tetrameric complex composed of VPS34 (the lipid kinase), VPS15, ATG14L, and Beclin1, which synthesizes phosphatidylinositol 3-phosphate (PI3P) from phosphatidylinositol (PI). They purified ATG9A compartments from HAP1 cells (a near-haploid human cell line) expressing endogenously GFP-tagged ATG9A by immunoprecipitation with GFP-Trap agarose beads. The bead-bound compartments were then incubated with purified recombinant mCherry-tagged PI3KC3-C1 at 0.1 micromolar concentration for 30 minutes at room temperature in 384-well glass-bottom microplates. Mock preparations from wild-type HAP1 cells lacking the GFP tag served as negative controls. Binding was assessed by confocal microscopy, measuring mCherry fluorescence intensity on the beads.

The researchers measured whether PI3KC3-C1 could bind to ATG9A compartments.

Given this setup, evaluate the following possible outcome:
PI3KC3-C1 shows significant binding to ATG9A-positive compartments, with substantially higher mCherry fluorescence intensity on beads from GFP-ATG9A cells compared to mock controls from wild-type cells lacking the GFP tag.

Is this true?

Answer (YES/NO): YES